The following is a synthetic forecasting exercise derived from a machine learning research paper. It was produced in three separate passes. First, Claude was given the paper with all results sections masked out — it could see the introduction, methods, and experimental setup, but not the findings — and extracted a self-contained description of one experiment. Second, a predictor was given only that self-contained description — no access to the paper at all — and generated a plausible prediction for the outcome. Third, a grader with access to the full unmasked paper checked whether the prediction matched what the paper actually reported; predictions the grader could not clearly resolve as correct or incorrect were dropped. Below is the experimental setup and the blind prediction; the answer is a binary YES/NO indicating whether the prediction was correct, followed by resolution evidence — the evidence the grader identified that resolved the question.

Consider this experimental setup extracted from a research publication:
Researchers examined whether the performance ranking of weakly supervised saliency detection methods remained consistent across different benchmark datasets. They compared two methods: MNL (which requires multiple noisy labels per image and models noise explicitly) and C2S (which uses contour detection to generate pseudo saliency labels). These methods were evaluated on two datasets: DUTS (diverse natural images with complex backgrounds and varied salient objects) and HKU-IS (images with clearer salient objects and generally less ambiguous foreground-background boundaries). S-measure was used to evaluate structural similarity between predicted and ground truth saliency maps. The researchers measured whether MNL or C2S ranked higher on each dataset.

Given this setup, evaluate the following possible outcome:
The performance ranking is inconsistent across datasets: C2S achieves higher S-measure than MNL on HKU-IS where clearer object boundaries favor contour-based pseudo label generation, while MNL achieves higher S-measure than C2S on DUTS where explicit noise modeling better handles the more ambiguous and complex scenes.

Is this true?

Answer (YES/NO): YES